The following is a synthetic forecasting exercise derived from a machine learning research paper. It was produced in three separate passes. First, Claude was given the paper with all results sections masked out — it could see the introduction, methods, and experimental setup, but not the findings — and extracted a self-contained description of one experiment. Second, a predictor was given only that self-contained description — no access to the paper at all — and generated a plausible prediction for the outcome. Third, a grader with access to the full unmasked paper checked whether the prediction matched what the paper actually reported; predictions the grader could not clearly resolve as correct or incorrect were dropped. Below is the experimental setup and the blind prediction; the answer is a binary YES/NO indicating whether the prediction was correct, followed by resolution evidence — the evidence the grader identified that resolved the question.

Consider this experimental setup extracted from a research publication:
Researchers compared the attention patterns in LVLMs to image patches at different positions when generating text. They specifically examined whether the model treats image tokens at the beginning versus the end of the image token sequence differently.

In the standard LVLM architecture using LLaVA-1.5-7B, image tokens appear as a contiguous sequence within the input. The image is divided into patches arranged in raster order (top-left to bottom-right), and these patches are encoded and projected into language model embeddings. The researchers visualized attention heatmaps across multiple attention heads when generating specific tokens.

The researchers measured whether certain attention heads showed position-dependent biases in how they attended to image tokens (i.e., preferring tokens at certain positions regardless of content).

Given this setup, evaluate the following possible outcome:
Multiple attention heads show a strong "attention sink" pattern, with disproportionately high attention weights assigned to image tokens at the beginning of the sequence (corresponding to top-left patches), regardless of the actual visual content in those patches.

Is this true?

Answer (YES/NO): NO